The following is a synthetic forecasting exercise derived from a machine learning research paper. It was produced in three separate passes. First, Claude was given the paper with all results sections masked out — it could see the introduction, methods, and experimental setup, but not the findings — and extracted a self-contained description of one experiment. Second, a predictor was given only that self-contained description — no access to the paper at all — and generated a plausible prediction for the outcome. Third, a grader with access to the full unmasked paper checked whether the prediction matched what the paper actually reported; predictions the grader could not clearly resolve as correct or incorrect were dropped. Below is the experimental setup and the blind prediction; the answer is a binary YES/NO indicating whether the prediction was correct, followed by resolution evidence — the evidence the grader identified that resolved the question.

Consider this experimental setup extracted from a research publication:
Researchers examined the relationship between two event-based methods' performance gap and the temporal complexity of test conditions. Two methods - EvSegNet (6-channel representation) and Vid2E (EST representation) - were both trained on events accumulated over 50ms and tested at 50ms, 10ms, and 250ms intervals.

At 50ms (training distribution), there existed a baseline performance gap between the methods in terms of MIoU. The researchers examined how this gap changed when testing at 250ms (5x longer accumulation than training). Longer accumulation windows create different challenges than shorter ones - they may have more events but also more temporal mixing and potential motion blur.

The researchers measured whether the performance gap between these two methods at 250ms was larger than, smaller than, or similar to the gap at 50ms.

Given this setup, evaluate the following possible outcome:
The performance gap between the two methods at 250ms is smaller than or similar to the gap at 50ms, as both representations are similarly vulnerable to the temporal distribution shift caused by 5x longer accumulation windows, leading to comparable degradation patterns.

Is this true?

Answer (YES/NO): NO